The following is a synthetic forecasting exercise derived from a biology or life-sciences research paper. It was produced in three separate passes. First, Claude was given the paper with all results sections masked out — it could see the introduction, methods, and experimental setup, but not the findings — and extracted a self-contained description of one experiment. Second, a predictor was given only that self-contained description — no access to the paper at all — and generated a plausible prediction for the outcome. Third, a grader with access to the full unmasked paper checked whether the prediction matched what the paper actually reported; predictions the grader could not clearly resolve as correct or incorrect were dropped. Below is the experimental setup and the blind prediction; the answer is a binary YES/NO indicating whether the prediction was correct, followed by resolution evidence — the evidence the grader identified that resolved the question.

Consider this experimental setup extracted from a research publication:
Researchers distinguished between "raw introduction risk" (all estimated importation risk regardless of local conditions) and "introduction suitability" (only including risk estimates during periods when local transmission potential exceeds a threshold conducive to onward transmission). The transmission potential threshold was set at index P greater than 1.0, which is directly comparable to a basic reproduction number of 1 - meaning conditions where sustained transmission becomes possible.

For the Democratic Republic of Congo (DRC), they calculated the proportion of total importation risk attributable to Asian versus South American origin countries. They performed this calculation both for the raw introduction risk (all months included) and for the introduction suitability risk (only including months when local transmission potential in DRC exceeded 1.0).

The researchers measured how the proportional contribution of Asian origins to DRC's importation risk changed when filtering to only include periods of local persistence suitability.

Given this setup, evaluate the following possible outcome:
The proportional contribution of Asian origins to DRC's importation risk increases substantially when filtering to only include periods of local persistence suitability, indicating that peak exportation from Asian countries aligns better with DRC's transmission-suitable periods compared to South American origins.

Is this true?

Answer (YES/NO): YES